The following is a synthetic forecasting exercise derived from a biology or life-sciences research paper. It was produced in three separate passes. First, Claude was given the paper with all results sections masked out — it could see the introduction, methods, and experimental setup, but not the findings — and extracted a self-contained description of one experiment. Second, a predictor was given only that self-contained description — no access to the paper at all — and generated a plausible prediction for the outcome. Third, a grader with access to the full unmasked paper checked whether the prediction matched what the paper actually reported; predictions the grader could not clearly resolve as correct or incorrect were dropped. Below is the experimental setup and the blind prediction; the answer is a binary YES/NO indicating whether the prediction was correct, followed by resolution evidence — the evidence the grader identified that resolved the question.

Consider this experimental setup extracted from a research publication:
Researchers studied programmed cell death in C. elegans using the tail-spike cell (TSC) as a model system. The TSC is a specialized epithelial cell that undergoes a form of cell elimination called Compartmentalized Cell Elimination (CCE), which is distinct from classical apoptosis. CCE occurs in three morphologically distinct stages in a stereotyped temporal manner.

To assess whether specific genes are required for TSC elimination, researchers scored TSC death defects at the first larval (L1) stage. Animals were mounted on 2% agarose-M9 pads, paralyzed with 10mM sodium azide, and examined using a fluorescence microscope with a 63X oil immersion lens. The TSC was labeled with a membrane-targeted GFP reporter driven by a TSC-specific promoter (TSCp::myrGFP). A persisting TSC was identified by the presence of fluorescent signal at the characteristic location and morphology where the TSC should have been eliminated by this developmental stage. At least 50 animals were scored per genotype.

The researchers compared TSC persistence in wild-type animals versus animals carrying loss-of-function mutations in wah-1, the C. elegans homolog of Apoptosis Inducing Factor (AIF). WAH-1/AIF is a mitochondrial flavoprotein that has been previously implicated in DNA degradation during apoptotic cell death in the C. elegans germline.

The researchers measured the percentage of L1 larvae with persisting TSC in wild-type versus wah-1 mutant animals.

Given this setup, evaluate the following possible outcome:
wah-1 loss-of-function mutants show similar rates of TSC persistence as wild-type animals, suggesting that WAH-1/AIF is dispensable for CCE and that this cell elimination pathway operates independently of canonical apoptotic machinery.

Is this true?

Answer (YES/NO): NO